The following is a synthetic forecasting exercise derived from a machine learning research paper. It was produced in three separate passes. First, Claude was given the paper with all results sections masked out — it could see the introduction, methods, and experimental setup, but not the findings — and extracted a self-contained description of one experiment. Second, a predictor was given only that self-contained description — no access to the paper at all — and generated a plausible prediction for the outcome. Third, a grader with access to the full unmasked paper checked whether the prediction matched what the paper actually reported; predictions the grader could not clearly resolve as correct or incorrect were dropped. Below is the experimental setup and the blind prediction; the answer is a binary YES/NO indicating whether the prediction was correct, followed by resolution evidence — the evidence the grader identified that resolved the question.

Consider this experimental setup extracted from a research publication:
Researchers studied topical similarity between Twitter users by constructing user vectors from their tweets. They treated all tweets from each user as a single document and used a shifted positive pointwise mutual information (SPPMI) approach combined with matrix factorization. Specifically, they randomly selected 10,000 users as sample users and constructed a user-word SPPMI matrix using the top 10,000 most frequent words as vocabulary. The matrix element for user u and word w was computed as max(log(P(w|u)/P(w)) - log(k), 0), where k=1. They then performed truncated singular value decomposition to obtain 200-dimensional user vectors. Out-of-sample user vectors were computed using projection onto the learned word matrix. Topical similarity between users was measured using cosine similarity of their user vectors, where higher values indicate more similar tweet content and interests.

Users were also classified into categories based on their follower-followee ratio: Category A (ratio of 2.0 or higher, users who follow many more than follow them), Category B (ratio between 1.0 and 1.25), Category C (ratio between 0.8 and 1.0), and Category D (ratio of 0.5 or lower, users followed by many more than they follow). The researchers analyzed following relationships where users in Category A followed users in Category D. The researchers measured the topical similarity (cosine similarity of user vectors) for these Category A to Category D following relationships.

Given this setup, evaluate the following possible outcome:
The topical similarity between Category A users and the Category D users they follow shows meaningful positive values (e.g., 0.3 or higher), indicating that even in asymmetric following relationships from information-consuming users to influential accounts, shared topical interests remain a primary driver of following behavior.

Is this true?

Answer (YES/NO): NO